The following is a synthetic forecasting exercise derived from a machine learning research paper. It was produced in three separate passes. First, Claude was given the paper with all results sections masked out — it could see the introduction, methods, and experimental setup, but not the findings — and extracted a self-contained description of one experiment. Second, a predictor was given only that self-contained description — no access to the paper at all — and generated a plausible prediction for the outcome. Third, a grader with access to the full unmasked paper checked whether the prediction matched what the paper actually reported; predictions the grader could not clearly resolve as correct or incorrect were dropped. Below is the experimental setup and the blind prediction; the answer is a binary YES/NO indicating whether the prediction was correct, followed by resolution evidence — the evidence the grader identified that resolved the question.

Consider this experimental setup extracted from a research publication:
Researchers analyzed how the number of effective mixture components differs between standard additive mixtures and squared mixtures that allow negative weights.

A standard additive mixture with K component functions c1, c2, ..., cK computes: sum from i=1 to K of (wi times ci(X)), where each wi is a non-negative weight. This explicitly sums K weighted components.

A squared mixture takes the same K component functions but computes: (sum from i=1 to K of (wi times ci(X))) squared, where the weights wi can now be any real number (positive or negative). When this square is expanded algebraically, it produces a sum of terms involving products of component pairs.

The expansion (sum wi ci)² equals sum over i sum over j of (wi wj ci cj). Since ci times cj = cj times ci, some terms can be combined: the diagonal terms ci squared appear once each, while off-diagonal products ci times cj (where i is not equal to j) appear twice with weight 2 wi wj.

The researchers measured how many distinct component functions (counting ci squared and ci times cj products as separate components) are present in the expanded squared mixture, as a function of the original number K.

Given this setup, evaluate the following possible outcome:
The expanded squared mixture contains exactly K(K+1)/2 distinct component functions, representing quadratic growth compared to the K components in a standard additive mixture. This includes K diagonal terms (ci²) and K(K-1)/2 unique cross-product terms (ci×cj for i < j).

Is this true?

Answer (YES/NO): YES